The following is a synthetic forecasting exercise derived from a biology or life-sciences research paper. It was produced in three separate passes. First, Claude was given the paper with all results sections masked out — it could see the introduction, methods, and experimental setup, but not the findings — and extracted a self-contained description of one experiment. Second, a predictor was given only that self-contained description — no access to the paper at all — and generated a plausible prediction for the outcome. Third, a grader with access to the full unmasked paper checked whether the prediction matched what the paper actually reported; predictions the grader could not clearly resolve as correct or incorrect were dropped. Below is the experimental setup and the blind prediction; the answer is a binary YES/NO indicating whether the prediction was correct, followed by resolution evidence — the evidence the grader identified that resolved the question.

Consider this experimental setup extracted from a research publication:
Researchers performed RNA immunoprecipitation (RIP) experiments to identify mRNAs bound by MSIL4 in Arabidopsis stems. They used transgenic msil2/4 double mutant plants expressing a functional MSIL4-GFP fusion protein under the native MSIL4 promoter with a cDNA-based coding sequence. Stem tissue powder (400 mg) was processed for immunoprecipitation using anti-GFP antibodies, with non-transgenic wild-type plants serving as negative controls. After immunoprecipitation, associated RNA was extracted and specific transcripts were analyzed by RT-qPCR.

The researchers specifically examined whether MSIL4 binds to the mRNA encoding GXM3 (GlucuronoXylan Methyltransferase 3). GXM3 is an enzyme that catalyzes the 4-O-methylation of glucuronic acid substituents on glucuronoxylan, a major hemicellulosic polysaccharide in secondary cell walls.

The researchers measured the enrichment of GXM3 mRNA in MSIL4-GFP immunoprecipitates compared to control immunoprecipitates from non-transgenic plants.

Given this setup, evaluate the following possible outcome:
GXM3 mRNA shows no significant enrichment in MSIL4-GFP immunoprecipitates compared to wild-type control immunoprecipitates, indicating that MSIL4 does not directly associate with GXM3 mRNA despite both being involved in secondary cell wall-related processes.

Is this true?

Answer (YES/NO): NO